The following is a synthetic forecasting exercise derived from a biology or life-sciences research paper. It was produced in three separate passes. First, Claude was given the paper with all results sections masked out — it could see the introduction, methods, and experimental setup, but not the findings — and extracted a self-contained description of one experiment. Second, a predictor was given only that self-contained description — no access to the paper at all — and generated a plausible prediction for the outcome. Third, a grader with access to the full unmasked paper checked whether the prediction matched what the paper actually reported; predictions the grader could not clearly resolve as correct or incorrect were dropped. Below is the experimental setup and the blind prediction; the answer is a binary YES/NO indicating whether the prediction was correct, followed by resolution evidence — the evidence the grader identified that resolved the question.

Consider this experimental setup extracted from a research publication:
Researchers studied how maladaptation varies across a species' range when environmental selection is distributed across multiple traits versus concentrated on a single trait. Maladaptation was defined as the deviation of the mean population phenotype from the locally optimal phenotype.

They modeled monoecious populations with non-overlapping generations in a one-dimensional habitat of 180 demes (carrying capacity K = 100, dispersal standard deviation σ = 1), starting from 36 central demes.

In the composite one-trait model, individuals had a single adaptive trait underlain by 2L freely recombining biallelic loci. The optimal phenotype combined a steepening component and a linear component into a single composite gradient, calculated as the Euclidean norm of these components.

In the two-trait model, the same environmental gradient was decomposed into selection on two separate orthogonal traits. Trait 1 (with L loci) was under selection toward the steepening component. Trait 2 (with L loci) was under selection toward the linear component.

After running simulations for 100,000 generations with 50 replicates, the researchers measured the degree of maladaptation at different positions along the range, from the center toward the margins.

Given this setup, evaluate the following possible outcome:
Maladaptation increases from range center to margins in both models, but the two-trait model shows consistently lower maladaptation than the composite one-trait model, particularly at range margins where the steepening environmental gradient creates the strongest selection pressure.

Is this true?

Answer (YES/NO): NO